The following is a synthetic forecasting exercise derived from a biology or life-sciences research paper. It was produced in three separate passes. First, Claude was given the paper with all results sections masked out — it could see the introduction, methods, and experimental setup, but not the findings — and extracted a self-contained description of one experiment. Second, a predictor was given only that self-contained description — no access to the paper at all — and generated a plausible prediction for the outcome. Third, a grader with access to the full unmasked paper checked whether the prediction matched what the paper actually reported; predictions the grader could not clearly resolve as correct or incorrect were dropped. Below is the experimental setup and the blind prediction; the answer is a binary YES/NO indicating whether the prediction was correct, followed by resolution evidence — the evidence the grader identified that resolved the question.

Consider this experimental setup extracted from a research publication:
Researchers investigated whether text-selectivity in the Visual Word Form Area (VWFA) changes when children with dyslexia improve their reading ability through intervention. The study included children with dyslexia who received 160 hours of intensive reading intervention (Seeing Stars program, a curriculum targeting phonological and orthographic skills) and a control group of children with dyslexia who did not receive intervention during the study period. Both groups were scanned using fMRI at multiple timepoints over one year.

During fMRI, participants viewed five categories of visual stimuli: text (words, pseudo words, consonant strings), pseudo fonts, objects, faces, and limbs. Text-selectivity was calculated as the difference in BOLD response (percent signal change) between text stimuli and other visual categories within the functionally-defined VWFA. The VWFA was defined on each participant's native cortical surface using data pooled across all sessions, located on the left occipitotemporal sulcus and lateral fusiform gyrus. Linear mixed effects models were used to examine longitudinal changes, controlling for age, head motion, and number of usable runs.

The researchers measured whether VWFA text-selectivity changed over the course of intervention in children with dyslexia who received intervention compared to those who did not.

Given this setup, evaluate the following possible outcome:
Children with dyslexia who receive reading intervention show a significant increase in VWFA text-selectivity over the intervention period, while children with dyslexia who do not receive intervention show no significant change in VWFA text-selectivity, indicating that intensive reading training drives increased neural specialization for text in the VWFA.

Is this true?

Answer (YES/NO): NO